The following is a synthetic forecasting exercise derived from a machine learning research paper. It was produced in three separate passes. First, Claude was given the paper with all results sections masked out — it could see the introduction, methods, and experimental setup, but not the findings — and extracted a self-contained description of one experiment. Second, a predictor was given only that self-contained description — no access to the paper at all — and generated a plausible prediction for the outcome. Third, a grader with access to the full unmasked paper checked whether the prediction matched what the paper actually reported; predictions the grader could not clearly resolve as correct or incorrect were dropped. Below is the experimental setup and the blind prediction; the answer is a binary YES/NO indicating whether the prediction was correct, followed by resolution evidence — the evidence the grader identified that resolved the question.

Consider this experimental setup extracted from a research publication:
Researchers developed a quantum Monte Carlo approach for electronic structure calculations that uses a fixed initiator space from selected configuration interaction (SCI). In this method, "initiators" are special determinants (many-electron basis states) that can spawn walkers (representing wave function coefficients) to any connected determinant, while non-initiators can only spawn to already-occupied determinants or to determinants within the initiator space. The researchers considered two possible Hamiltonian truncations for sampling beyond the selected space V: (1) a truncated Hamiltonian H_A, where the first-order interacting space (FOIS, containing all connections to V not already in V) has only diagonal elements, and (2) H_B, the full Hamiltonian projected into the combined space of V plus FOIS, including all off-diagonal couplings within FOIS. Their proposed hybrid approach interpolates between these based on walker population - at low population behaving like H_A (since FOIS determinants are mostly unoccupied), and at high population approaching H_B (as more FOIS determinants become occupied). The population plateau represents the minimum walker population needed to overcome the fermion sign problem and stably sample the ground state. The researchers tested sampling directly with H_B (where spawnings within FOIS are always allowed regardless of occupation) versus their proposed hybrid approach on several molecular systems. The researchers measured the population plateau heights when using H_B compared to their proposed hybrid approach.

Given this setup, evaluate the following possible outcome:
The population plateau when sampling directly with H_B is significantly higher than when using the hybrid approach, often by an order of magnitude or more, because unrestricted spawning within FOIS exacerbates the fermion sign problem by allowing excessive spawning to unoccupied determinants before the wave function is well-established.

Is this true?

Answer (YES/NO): YES